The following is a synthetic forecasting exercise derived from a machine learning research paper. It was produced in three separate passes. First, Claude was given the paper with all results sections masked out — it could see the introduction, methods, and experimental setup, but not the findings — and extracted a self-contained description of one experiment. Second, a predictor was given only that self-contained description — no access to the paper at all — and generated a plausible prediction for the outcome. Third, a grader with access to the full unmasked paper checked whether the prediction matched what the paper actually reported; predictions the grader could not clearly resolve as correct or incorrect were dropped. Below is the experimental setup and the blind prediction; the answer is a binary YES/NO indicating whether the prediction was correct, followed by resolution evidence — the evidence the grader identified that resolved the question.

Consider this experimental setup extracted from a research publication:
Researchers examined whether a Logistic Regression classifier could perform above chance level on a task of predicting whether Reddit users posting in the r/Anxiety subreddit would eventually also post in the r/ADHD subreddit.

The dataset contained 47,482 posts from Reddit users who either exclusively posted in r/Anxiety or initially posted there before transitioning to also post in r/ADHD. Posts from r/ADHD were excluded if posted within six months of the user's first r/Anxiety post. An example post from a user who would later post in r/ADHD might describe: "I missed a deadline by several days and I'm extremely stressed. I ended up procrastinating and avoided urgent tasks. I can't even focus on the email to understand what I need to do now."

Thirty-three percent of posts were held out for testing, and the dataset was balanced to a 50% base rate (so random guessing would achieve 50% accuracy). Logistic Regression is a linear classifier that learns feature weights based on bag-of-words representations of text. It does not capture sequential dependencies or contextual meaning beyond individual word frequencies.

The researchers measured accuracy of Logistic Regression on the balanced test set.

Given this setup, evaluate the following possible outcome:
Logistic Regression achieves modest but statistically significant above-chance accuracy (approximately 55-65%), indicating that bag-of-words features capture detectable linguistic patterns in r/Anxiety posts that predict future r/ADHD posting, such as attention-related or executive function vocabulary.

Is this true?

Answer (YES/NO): NO